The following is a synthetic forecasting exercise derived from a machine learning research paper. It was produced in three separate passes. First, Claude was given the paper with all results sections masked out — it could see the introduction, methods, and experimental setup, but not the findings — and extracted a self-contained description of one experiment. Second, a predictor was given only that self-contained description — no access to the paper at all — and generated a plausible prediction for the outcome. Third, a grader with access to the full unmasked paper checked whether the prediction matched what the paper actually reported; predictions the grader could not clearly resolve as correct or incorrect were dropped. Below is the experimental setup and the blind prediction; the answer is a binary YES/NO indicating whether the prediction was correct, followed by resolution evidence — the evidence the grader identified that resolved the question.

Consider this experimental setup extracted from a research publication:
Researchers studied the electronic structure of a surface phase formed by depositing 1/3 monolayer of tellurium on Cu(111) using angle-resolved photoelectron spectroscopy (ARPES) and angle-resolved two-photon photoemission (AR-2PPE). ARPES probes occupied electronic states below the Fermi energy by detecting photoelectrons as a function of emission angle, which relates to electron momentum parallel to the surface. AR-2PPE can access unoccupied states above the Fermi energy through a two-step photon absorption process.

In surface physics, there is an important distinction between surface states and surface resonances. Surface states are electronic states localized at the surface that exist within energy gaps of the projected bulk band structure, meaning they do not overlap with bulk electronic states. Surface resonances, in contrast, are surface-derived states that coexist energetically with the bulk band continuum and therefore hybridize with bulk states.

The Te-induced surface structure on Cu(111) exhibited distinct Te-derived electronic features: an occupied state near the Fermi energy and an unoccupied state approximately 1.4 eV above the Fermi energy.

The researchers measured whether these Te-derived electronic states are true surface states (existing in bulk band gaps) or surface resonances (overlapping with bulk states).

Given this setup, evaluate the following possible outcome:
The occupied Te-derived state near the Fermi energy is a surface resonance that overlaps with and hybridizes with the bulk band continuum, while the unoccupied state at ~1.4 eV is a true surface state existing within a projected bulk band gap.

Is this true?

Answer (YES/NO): NO